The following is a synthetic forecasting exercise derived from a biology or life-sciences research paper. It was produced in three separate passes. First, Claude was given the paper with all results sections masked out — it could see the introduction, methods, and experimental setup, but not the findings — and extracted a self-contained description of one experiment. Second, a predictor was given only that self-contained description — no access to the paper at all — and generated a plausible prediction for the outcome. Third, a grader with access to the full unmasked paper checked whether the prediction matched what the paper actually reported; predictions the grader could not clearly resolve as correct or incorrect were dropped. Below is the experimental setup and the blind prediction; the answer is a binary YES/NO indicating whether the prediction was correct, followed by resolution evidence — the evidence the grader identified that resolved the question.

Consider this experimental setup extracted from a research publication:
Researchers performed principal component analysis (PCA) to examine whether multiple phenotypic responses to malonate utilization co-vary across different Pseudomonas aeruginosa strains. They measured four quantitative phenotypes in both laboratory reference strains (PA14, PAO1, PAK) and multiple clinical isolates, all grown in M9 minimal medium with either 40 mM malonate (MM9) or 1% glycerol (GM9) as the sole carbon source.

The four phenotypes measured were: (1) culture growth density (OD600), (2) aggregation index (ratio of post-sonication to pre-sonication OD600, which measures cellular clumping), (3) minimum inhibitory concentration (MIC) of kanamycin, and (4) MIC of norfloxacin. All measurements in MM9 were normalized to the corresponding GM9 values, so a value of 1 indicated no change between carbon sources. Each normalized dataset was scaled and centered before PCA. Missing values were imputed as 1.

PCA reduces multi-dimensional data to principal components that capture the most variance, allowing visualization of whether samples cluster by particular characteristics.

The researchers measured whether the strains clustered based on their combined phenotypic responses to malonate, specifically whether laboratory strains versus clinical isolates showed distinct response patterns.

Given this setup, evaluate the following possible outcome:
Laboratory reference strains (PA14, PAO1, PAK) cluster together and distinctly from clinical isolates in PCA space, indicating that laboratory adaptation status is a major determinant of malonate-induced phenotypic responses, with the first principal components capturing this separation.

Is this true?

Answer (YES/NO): NO